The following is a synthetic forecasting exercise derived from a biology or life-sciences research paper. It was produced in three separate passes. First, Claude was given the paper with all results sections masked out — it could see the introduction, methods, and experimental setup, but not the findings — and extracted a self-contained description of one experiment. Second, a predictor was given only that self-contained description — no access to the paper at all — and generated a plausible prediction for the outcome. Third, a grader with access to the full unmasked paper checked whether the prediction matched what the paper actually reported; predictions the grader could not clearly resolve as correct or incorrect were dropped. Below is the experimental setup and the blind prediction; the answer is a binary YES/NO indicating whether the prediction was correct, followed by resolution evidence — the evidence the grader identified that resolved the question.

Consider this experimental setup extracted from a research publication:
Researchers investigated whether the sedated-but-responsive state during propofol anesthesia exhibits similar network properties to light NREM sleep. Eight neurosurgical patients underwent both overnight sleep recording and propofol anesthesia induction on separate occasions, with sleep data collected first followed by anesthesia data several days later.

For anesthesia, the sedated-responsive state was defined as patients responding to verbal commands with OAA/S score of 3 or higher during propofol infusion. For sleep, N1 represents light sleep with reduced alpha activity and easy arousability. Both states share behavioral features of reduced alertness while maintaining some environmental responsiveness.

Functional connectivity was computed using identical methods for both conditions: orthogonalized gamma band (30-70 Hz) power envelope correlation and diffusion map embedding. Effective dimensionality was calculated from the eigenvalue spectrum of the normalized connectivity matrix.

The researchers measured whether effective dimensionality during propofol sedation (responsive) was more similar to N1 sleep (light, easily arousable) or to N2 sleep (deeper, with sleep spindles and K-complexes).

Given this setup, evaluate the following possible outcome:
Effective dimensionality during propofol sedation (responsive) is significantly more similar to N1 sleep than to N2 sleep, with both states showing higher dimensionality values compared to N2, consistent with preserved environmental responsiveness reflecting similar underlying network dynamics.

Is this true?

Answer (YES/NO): NO